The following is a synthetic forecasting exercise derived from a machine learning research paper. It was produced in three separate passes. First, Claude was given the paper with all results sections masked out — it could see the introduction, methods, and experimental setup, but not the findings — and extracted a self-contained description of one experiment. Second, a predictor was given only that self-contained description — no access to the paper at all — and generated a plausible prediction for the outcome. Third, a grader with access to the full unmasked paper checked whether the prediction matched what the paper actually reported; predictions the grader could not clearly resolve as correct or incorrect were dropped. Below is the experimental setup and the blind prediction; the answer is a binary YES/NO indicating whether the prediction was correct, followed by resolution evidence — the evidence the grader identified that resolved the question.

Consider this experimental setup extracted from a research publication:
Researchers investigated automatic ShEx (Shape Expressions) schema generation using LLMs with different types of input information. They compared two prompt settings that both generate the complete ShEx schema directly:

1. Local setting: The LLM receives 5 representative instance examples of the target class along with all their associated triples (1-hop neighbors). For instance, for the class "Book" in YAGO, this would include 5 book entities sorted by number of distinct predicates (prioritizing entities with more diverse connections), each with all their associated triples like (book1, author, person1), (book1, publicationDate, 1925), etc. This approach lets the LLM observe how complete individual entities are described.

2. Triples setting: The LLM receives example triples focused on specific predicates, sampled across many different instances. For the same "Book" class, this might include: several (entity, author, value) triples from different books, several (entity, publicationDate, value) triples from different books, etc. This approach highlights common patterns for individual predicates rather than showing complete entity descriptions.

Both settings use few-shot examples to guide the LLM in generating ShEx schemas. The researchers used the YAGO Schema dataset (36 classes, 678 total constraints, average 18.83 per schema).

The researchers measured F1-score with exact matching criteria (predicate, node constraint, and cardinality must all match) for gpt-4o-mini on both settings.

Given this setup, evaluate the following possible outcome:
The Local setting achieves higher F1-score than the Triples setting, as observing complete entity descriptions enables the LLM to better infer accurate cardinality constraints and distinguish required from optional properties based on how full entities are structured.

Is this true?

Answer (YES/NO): NO